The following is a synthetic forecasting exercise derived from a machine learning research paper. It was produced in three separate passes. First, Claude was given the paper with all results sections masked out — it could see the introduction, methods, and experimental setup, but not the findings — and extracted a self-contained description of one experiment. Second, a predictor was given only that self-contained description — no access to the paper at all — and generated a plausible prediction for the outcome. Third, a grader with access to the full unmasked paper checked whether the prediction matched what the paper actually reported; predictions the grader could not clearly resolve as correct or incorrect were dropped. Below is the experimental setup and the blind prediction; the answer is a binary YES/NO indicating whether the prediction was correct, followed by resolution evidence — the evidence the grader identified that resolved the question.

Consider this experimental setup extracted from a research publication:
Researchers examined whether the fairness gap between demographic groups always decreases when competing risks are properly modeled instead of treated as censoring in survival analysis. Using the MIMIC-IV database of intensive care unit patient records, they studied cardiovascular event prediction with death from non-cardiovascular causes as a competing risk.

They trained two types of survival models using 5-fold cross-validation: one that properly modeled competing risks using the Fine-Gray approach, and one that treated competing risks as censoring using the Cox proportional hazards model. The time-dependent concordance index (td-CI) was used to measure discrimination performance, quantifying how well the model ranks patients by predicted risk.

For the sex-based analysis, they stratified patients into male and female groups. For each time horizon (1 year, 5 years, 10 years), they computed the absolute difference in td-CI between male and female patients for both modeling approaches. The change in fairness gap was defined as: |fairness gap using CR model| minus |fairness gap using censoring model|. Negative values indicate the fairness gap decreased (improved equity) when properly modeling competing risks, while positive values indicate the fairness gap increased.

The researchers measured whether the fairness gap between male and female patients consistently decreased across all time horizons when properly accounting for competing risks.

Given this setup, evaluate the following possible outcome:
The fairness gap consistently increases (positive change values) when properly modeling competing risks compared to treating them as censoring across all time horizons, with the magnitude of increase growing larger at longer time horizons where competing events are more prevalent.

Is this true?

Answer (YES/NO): NO